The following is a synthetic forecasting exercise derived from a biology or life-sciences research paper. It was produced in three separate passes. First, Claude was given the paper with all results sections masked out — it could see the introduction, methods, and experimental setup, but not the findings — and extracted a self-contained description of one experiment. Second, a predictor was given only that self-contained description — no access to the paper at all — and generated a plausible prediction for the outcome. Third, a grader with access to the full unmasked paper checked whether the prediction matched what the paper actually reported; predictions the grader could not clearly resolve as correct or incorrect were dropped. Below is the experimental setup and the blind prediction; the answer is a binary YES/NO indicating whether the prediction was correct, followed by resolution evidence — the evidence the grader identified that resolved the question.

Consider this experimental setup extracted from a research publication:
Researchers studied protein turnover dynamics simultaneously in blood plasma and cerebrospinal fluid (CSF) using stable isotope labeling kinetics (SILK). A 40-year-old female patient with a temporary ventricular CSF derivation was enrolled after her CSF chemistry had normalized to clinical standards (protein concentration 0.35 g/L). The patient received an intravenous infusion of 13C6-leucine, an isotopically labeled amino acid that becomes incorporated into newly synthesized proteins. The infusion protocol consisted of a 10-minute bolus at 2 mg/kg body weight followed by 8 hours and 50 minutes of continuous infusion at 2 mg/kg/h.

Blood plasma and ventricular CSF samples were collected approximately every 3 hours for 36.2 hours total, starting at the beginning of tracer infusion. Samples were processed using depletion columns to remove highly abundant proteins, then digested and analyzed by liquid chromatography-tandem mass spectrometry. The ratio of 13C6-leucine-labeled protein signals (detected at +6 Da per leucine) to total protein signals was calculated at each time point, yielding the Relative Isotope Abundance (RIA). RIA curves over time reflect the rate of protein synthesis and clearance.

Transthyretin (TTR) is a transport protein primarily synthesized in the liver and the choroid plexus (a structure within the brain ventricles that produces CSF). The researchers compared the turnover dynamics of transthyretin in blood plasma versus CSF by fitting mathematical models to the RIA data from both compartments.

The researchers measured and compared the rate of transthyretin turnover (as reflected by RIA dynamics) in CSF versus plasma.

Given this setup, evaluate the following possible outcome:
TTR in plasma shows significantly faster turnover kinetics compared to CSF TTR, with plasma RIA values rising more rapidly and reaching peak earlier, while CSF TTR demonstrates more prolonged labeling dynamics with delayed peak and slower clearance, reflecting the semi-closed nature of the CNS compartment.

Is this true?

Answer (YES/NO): NO